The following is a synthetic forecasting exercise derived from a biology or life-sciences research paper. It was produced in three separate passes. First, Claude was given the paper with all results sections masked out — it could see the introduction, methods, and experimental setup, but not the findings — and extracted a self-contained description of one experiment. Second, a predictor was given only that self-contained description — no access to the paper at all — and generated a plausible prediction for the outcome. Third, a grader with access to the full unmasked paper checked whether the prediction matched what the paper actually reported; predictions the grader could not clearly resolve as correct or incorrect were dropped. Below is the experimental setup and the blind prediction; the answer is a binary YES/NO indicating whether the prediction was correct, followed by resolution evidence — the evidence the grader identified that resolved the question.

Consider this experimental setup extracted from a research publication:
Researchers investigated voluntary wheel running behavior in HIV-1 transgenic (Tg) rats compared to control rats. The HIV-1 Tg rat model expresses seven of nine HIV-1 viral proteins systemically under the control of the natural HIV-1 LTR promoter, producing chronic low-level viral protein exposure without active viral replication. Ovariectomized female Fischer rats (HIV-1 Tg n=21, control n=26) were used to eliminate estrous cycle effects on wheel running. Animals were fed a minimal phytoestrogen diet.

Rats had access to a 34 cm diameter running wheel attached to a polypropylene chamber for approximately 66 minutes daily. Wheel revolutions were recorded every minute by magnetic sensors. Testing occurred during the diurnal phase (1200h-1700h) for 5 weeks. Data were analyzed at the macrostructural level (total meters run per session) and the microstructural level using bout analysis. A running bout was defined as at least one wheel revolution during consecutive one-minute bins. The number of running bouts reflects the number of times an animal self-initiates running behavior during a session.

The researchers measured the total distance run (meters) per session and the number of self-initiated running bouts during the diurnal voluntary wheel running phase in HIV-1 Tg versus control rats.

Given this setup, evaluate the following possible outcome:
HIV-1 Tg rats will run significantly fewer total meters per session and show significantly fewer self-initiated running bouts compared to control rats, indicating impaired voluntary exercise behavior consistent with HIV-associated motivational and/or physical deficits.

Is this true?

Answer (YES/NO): NO